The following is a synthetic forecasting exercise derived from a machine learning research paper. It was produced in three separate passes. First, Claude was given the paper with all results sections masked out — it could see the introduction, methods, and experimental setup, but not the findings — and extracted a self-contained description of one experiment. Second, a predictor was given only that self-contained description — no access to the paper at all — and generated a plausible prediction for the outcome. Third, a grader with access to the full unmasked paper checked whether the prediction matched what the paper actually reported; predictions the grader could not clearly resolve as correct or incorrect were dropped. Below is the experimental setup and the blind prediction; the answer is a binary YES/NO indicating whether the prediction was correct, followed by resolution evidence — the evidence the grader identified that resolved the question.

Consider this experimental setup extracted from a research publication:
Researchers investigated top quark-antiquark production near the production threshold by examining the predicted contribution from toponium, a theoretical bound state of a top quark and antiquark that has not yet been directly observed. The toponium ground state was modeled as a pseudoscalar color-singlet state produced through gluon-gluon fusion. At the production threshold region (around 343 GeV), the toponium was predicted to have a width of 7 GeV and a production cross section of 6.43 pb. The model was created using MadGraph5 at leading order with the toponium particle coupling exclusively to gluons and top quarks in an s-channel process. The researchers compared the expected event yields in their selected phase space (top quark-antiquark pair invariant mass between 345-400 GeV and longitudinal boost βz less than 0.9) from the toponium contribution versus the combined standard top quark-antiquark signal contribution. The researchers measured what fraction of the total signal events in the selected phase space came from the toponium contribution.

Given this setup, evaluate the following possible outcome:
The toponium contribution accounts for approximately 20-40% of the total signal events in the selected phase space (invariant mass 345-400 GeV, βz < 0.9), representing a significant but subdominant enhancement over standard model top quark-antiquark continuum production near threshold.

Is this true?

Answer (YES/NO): NO